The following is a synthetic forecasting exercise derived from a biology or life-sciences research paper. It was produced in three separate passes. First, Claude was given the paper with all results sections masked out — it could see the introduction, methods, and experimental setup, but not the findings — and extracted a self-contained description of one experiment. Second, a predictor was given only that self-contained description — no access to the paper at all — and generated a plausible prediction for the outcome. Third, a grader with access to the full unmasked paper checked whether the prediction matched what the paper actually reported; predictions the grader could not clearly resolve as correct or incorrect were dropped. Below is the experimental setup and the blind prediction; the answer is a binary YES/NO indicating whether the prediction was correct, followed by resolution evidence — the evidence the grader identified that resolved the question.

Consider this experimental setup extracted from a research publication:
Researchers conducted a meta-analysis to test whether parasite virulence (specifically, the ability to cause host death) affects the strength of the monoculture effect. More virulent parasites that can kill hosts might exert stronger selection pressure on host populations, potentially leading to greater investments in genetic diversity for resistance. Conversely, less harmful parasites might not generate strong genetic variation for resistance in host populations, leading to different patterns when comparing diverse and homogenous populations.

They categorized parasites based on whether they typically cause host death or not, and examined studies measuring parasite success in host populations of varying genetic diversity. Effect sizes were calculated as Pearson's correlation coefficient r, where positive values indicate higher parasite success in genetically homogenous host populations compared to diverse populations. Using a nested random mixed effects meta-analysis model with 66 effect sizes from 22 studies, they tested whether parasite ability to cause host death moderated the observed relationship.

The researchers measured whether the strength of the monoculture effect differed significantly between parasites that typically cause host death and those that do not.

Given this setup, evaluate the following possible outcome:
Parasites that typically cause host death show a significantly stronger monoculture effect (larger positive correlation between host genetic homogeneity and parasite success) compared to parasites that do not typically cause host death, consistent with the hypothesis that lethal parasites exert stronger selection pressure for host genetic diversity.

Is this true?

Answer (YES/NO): YES